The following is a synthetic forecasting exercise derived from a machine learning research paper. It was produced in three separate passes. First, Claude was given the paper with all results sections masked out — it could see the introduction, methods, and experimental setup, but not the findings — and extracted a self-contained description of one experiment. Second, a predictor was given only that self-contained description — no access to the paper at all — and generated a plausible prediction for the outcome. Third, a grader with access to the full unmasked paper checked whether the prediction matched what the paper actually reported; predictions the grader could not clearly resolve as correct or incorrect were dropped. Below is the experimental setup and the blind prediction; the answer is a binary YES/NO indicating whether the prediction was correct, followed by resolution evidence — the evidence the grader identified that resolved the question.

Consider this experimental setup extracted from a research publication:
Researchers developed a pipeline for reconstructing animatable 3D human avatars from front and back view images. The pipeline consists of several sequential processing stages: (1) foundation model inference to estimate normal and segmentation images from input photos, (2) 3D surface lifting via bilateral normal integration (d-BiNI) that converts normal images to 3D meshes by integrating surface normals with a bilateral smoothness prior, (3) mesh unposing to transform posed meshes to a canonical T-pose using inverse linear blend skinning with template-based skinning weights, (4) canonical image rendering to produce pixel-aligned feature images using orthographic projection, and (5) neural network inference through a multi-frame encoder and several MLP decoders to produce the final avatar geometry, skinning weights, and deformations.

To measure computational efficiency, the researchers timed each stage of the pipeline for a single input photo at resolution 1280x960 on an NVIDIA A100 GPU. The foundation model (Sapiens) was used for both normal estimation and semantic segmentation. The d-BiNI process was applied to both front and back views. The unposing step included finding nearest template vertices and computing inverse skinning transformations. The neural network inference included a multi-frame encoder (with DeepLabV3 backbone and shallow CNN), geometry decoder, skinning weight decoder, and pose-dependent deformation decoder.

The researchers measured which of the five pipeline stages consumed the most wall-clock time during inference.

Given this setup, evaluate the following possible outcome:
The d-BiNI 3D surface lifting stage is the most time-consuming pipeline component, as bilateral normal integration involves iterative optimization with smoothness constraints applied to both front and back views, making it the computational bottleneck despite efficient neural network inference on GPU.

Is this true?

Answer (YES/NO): YES